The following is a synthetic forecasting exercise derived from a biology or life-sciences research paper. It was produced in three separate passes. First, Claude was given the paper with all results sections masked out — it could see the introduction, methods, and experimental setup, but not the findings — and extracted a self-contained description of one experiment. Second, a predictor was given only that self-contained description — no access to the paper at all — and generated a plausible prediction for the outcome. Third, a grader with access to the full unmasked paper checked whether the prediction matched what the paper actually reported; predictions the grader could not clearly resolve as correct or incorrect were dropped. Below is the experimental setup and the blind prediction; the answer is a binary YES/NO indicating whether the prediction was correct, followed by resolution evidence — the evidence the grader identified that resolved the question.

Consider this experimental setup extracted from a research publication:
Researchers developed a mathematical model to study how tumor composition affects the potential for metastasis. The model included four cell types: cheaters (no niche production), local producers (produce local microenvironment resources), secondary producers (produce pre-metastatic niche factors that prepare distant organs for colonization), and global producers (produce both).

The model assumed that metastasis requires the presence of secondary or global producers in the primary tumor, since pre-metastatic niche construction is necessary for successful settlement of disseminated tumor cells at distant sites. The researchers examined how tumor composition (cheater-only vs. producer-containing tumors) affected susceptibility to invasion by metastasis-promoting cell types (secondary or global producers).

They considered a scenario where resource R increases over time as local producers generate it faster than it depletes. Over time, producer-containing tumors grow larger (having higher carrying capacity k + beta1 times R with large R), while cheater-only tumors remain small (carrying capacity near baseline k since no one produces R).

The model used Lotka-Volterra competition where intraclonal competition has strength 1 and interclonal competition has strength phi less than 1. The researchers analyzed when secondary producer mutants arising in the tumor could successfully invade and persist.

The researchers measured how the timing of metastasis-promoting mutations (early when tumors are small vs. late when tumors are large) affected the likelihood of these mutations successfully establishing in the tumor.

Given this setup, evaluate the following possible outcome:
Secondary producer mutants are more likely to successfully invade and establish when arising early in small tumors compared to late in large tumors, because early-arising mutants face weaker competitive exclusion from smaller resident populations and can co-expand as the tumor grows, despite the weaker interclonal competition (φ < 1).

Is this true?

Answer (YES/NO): YES